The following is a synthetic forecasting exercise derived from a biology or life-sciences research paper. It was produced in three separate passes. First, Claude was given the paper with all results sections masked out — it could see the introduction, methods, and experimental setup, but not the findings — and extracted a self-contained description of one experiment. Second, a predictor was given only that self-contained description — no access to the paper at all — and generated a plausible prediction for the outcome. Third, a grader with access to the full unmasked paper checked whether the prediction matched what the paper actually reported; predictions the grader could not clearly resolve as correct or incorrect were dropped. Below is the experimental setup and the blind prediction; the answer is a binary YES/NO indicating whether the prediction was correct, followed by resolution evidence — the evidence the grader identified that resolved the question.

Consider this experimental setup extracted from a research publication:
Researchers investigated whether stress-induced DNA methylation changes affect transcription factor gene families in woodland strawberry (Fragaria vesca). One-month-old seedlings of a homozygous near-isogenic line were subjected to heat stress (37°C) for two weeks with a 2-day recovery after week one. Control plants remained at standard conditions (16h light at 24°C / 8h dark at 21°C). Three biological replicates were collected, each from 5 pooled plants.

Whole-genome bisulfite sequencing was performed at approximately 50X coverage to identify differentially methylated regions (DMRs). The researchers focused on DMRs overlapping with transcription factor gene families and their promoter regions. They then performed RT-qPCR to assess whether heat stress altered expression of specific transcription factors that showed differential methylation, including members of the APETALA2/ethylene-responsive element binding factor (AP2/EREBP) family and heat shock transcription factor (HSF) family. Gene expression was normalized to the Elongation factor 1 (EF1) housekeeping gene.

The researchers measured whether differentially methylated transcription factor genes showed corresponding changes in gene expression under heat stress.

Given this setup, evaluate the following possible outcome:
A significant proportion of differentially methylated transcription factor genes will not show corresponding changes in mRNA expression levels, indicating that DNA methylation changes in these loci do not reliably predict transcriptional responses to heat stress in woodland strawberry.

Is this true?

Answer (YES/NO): YES